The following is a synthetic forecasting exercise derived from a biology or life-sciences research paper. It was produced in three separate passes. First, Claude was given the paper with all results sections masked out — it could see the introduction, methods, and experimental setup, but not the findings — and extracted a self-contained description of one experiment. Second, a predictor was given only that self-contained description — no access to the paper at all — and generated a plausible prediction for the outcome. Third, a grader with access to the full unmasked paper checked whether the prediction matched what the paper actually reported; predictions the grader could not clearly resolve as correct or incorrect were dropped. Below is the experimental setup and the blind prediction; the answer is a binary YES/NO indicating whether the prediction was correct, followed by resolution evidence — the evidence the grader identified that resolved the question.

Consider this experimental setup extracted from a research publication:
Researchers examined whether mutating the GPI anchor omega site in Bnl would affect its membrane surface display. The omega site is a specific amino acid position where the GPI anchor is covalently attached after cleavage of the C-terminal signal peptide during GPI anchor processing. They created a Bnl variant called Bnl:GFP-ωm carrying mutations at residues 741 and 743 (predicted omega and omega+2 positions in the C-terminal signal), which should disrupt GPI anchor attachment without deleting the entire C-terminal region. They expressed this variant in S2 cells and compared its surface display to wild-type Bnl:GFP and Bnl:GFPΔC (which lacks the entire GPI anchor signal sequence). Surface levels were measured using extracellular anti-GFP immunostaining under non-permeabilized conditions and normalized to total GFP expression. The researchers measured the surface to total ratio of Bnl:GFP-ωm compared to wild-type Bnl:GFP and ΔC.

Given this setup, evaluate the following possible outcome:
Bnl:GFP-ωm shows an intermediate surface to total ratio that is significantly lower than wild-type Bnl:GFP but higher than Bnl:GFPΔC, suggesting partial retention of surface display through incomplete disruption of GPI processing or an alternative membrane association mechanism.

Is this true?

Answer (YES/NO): NO